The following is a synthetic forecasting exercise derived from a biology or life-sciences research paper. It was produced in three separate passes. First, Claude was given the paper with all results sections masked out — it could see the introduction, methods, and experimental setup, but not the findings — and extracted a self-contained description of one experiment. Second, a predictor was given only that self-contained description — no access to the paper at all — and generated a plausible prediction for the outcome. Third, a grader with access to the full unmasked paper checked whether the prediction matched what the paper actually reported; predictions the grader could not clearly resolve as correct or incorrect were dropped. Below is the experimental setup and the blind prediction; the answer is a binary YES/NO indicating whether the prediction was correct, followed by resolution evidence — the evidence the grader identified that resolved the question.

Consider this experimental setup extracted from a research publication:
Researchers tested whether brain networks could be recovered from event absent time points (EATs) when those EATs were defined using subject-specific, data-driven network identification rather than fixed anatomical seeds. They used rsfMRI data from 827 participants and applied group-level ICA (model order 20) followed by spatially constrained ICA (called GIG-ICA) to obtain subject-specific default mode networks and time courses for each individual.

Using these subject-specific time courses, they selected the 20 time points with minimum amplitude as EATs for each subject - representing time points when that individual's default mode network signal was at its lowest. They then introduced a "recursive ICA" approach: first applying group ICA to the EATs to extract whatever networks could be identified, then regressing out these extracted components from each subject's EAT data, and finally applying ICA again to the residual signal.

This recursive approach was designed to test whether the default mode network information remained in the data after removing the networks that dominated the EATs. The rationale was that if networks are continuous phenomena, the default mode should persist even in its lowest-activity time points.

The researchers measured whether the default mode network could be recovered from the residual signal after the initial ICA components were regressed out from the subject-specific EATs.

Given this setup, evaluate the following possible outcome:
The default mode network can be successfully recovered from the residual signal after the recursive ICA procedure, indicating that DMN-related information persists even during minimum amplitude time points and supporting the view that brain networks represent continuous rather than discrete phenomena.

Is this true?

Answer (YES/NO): YES